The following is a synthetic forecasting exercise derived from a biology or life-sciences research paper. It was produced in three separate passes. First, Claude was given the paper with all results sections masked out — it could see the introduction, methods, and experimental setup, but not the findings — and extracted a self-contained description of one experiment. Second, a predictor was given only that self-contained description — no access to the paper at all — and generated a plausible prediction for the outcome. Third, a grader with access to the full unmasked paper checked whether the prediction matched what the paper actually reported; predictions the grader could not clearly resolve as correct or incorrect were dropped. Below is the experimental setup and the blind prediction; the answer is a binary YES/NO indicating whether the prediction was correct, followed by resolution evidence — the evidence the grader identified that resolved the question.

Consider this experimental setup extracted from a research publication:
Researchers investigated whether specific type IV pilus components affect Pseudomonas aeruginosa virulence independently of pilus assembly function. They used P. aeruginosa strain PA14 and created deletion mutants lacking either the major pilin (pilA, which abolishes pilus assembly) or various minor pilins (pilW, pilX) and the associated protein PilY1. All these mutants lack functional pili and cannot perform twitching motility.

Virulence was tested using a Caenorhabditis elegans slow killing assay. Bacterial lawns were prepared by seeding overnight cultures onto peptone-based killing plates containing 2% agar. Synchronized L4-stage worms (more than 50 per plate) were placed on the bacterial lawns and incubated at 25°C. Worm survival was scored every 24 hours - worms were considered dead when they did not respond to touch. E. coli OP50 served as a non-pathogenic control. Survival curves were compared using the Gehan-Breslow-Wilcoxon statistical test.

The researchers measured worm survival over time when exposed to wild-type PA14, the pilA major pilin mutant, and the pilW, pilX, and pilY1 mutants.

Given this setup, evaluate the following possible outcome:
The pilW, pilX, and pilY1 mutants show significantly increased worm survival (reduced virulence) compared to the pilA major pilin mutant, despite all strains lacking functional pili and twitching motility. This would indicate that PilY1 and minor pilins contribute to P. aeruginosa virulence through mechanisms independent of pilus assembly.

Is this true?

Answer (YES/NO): YES